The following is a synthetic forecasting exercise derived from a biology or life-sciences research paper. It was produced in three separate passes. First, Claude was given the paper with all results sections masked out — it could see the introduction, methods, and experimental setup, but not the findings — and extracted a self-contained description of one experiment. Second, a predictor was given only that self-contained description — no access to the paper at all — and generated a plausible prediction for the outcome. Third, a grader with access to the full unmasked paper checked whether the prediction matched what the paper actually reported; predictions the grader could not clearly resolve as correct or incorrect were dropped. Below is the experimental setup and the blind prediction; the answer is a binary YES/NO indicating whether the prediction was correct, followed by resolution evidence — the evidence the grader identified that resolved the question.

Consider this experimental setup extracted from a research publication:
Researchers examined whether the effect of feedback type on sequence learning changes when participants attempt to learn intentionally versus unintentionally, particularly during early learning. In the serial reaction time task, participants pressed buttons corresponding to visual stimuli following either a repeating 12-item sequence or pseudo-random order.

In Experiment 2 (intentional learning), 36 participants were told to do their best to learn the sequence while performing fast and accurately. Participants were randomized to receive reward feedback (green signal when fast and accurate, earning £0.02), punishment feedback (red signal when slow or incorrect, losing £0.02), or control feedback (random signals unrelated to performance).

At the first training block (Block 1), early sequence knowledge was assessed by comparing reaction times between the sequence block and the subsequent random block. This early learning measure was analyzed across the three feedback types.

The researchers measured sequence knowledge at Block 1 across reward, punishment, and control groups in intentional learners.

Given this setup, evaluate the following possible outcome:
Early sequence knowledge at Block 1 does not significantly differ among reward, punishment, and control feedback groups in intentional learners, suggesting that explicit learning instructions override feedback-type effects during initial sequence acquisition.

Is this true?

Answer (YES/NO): YES